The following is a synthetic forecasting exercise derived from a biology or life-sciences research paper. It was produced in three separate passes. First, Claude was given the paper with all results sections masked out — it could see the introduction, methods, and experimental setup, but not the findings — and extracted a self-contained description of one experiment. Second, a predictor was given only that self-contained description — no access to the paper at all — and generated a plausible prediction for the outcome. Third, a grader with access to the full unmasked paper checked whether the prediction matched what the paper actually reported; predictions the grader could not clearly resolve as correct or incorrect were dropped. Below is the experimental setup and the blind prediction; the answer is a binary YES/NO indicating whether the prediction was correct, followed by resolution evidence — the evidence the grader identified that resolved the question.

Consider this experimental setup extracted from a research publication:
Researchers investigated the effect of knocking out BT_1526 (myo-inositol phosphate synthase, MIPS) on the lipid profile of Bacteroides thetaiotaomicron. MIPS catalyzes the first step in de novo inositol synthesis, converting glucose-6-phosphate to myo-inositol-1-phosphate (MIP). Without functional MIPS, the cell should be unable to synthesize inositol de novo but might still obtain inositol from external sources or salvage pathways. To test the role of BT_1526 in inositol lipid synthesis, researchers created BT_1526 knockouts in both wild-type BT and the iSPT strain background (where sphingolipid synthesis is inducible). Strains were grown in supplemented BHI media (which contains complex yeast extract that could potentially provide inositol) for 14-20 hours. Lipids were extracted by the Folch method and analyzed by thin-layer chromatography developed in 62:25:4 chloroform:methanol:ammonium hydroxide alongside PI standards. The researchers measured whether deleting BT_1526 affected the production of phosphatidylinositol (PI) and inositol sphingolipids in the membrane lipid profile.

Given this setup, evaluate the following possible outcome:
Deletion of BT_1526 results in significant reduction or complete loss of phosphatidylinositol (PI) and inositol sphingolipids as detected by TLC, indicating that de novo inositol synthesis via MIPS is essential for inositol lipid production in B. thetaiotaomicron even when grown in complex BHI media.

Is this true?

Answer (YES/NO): YES